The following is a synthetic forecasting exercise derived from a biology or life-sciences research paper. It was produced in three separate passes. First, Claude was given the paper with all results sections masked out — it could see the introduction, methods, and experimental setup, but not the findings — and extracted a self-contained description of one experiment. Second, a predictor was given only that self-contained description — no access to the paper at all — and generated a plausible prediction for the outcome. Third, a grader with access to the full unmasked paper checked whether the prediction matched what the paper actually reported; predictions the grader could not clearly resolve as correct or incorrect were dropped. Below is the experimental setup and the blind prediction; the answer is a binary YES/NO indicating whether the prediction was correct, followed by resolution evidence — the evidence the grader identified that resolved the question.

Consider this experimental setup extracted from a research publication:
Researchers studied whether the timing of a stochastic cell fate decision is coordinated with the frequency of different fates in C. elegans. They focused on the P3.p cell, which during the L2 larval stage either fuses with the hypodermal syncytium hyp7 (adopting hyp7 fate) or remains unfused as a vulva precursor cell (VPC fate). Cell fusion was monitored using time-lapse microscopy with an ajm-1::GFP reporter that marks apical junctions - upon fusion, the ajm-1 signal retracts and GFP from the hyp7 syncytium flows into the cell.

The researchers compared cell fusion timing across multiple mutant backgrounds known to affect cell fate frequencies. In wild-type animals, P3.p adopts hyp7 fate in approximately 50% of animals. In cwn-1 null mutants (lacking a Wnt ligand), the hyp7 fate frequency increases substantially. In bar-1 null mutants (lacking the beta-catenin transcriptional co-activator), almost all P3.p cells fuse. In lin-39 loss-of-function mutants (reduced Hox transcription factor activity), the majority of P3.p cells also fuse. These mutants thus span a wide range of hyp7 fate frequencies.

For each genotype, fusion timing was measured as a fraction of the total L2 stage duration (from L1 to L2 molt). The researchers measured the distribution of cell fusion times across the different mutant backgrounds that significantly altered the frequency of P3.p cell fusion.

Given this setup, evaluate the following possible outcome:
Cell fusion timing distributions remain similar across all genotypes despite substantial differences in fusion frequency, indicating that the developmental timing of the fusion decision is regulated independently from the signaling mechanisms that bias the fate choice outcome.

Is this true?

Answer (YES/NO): YES